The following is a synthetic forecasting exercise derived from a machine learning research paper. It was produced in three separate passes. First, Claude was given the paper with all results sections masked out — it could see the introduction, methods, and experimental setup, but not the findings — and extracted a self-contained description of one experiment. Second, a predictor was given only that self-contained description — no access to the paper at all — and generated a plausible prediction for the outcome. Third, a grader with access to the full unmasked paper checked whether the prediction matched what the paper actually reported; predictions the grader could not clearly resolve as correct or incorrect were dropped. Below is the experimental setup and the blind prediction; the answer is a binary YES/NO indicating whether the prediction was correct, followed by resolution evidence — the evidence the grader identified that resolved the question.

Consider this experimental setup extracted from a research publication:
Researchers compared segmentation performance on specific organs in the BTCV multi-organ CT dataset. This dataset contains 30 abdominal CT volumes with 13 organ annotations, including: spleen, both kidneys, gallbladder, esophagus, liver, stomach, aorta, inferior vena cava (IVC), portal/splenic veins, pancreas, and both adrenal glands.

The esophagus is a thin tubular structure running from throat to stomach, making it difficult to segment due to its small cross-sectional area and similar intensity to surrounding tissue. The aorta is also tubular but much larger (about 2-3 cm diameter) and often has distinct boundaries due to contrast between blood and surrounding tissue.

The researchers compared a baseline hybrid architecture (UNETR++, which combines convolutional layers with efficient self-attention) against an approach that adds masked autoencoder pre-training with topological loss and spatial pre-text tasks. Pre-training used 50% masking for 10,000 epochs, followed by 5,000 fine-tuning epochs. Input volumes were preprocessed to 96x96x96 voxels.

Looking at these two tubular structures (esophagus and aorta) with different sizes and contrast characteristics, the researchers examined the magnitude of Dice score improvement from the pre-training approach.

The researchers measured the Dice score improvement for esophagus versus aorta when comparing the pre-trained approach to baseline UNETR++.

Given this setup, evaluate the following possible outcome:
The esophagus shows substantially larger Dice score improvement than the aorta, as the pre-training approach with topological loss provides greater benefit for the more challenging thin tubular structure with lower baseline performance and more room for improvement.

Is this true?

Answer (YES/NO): NO